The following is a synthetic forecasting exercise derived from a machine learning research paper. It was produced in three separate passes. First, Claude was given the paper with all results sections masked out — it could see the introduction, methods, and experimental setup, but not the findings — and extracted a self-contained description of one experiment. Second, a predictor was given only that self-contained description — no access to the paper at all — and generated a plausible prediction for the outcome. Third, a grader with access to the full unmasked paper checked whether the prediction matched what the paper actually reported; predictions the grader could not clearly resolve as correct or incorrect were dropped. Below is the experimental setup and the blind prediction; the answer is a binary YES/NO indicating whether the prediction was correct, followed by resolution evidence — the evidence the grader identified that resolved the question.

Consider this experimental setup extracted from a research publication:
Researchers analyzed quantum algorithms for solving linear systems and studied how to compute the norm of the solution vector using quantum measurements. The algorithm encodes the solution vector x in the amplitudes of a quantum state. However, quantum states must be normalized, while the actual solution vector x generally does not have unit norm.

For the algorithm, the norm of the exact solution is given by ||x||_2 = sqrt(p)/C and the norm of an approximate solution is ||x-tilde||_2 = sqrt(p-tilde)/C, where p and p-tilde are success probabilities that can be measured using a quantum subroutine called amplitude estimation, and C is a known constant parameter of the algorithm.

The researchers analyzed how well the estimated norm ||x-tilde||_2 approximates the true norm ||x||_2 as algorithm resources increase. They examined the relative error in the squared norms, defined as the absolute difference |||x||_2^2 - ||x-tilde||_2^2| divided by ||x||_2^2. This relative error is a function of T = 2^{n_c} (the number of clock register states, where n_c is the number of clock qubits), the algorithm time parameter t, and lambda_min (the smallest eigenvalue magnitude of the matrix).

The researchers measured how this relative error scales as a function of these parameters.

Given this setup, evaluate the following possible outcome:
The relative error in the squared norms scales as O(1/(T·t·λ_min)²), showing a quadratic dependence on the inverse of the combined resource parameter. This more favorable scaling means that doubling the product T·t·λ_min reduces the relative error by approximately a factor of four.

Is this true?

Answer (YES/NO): NO